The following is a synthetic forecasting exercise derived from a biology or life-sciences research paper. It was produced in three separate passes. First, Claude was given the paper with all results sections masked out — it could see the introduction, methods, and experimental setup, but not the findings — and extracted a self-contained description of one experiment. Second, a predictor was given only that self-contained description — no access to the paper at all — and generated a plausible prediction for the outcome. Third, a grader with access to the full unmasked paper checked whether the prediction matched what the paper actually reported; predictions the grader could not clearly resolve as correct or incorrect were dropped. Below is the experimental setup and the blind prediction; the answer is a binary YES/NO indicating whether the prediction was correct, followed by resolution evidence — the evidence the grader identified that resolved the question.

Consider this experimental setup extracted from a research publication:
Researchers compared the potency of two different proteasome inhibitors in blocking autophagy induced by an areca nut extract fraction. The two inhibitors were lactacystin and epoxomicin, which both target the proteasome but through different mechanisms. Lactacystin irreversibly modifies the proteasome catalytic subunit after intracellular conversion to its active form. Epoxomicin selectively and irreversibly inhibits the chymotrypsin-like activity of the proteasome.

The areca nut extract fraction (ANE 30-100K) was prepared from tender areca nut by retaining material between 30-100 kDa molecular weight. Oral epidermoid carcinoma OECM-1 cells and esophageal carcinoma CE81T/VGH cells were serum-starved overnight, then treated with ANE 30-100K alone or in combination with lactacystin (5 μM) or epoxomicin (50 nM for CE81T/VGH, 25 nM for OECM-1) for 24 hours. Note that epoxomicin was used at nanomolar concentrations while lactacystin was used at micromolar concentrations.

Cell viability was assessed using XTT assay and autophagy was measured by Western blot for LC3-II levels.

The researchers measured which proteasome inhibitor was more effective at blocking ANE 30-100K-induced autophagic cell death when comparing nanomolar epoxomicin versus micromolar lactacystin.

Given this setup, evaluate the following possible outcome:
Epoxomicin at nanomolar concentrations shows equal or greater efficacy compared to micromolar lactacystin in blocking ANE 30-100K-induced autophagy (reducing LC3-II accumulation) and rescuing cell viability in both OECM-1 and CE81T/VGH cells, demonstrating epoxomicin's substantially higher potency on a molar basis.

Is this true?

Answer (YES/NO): YES